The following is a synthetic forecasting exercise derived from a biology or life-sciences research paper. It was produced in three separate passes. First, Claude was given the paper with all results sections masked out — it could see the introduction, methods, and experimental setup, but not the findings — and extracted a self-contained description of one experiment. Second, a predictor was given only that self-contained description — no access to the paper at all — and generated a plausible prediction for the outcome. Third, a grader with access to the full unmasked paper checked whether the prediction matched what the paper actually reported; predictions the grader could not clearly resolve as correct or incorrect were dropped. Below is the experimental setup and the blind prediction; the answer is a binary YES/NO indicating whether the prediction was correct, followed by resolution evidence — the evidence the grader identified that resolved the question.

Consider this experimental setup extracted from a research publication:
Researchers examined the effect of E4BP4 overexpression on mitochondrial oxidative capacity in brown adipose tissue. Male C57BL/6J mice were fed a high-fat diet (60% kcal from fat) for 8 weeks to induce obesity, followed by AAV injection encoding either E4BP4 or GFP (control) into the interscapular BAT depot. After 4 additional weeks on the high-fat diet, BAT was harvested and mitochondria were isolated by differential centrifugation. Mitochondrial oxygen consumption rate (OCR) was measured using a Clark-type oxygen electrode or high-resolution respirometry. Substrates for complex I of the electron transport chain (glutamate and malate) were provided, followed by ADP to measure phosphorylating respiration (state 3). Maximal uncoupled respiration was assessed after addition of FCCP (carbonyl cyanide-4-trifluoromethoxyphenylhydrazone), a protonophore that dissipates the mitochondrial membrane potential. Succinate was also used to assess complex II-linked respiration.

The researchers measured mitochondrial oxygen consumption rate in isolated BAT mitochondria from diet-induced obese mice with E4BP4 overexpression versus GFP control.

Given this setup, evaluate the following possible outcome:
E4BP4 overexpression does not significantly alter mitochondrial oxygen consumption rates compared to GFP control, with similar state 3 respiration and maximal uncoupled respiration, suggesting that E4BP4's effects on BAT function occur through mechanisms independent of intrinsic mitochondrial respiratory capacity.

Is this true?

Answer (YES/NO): NO